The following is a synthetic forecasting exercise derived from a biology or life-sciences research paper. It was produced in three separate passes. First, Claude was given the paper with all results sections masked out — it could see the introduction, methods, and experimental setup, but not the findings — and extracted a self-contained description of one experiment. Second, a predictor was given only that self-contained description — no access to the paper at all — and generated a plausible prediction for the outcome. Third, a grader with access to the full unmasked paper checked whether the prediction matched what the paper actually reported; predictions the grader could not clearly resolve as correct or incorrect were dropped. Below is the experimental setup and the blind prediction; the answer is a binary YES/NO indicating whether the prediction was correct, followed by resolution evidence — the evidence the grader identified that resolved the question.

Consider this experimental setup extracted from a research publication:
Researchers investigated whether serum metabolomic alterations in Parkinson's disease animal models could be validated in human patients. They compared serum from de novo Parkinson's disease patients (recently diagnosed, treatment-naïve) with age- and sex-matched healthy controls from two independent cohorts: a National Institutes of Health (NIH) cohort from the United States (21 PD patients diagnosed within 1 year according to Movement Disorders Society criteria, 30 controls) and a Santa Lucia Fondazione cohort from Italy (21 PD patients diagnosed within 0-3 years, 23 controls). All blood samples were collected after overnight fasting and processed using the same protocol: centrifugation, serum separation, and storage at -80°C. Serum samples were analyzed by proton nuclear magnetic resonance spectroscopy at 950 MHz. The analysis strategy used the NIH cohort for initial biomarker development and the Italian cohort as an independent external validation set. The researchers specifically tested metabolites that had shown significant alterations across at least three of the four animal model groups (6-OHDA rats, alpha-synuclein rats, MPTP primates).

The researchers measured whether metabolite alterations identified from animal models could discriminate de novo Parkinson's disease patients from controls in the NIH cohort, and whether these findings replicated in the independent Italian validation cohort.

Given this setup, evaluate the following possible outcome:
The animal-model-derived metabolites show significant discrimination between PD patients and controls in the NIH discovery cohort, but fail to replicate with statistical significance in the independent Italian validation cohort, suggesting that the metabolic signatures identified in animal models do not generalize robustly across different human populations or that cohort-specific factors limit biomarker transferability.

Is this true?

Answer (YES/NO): NO